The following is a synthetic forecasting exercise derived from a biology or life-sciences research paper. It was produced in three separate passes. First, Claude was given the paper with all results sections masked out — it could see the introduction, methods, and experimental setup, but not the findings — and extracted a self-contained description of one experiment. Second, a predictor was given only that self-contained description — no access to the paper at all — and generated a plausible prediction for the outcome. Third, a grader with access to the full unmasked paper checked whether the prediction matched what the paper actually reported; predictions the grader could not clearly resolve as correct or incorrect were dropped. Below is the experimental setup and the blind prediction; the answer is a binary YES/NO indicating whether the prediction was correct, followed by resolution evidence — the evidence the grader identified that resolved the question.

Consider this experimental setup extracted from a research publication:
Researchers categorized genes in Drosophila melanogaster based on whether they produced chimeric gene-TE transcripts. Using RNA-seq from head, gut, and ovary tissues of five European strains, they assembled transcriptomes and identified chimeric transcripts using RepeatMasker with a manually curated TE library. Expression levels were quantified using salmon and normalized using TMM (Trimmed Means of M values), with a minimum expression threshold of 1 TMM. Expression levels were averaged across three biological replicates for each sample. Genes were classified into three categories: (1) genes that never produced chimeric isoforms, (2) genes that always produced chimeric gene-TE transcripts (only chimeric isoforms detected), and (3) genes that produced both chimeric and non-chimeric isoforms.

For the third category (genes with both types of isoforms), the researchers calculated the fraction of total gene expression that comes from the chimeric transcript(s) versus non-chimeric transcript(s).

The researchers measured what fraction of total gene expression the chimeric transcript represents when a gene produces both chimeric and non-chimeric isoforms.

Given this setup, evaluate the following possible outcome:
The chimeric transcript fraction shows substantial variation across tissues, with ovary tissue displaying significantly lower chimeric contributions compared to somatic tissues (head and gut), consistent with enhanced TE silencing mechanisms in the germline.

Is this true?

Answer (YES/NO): NO